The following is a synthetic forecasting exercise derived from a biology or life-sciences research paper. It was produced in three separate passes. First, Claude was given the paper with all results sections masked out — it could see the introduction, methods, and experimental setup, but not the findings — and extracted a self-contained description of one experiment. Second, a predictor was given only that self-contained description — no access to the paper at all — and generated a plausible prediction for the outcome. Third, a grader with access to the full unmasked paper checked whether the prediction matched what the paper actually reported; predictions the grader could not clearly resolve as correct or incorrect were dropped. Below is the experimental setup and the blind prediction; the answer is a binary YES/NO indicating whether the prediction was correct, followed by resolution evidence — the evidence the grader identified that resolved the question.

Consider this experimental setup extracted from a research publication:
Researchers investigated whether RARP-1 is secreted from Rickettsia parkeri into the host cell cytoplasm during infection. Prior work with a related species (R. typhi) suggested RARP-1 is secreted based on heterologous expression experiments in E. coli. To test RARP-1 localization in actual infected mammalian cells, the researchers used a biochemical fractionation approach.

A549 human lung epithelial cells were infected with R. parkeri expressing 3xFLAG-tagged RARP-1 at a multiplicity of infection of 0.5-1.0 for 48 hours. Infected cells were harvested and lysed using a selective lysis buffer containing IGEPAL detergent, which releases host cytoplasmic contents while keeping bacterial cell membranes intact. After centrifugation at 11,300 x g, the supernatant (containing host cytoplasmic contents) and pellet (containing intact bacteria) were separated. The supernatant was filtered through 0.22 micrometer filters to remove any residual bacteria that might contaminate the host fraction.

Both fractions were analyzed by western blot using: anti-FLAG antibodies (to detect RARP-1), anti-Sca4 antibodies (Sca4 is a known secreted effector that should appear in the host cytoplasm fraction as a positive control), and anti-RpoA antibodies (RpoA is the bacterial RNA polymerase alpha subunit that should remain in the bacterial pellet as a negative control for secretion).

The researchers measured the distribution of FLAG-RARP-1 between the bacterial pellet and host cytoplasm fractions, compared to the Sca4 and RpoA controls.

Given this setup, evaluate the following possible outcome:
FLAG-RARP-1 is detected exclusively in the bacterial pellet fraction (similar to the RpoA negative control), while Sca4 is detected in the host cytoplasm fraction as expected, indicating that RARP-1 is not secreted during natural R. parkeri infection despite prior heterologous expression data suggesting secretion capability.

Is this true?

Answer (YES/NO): YES